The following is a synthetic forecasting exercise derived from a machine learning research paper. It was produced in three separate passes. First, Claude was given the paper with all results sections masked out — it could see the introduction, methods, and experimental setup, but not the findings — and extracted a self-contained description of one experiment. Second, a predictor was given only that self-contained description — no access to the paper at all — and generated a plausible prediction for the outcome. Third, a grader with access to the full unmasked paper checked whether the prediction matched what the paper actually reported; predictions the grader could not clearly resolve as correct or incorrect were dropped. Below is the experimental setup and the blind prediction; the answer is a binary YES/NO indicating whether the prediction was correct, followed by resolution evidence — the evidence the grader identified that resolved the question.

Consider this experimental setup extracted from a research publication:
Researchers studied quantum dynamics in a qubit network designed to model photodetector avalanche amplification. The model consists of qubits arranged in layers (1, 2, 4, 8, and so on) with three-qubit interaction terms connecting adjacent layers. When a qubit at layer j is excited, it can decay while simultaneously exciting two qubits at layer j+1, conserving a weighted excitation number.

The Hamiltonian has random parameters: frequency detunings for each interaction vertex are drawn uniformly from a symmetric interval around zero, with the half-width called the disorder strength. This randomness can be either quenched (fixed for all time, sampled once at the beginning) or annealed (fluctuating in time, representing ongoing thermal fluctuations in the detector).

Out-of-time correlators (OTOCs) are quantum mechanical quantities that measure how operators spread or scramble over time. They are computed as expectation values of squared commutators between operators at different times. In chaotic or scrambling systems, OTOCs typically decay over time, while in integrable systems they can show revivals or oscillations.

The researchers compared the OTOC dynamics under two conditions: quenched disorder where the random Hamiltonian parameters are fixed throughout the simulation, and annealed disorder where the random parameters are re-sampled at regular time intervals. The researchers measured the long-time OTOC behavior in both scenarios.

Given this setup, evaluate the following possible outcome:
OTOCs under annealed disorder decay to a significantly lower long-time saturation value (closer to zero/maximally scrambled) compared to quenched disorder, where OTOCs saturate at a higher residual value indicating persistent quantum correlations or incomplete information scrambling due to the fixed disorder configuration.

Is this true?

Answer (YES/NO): YES